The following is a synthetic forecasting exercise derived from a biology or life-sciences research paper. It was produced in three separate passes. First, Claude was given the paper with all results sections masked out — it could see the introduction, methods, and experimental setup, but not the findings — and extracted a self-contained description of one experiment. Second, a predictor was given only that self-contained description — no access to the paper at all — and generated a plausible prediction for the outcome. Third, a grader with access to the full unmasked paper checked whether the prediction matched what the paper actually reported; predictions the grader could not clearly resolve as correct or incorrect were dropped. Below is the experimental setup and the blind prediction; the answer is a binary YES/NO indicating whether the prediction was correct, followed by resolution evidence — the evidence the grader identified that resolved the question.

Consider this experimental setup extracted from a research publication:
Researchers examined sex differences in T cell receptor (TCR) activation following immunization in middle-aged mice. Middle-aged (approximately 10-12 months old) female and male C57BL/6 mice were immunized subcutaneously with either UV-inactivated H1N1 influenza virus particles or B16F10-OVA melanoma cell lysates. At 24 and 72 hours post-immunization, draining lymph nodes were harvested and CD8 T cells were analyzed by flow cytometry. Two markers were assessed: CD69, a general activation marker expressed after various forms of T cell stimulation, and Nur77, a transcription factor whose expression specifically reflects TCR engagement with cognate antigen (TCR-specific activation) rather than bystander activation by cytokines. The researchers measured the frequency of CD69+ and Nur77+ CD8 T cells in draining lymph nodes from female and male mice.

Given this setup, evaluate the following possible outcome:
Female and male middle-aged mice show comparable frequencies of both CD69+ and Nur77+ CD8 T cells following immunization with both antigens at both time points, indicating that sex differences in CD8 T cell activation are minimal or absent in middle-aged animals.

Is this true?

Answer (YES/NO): NO